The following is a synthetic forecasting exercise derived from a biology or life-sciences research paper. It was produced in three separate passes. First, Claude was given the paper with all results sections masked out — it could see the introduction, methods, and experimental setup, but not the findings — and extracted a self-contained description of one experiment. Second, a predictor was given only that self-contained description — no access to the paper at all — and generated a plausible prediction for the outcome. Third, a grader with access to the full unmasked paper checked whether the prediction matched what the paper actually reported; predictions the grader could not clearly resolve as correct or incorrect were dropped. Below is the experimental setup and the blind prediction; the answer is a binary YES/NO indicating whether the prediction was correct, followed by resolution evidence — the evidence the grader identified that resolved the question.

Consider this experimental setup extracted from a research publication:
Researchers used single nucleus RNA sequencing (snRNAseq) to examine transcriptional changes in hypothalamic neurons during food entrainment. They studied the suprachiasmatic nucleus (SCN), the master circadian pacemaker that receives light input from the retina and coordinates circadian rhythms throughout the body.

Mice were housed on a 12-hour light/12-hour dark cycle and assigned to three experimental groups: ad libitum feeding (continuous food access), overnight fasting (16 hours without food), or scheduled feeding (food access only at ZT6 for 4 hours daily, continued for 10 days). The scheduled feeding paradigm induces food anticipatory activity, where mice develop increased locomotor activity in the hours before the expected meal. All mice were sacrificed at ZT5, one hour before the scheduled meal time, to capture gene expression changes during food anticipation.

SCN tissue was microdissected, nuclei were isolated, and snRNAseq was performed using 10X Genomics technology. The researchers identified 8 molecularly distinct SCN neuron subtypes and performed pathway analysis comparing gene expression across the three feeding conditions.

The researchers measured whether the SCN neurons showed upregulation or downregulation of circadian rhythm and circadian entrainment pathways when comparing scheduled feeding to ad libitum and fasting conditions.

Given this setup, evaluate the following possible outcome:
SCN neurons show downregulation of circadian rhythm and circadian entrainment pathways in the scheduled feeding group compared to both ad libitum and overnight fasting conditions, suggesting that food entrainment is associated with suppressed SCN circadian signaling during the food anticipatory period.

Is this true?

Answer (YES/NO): NO